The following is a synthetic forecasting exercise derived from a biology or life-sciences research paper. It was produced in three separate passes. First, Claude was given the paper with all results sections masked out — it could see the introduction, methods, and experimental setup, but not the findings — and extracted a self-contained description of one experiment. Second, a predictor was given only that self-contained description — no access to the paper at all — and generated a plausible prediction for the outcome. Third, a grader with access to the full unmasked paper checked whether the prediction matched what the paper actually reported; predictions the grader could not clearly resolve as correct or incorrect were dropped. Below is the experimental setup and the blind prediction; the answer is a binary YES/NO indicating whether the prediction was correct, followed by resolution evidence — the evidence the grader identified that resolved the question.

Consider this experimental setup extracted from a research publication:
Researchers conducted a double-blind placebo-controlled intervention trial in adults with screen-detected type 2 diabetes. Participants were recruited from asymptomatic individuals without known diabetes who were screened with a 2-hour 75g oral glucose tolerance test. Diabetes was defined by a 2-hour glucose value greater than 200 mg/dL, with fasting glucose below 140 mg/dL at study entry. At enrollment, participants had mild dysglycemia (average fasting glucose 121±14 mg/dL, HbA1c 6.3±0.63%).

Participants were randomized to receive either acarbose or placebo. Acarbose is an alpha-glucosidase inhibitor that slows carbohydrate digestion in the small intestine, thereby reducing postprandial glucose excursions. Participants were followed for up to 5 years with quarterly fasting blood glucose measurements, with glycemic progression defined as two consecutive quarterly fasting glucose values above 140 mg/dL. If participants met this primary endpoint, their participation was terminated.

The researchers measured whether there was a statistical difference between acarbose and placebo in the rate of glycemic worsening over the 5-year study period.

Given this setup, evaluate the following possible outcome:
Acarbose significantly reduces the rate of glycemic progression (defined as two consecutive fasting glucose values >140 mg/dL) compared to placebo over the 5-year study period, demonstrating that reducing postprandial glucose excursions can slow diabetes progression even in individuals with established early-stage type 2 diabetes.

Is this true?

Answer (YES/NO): NO